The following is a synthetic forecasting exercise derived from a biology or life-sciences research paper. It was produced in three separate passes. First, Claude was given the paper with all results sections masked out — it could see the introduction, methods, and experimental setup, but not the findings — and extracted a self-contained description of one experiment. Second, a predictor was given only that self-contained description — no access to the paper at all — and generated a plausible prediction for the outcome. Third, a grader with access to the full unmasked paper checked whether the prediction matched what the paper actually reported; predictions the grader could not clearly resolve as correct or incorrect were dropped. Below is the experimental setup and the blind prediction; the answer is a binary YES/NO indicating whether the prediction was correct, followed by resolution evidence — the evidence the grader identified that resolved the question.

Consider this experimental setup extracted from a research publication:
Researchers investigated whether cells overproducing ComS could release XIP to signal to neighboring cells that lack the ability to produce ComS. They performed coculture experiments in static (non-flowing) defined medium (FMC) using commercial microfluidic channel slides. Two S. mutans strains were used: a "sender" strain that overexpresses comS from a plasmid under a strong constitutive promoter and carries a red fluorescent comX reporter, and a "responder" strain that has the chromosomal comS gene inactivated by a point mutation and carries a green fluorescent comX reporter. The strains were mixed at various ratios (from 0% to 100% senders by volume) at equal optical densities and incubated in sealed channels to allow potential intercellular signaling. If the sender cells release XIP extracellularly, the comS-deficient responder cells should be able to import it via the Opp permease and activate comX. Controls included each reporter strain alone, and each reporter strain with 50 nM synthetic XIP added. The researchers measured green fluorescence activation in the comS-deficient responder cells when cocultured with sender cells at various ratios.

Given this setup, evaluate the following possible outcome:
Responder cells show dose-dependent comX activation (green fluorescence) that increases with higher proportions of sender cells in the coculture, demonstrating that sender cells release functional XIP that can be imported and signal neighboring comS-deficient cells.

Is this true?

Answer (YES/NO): NO